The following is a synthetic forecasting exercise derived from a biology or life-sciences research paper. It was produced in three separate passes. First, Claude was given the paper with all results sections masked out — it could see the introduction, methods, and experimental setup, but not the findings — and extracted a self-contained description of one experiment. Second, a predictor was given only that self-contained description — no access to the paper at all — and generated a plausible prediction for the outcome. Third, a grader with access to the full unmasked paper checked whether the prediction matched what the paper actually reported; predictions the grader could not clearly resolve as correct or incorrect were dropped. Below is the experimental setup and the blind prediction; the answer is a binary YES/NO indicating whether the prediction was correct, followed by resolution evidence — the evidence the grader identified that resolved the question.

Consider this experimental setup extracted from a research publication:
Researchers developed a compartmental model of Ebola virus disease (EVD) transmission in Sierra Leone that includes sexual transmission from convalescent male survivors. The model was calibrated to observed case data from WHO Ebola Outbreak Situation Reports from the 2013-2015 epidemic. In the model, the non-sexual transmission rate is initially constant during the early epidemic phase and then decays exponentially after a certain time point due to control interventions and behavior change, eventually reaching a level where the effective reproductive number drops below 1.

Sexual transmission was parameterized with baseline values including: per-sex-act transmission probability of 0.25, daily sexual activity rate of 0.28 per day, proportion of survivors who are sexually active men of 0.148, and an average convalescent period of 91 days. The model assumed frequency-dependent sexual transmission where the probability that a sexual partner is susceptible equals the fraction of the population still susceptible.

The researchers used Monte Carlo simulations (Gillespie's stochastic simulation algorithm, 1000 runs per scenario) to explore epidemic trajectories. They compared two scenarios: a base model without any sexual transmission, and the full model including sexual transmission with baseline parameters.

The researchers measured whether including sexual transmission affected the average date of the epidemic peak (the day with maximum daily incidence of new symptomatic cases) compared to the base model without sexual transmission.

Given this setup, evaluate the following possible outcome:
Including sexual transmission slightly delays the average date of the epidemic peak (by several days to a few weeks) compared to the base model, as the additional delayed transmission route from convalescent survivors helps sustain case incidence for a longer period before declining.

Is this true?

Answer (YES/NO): NO